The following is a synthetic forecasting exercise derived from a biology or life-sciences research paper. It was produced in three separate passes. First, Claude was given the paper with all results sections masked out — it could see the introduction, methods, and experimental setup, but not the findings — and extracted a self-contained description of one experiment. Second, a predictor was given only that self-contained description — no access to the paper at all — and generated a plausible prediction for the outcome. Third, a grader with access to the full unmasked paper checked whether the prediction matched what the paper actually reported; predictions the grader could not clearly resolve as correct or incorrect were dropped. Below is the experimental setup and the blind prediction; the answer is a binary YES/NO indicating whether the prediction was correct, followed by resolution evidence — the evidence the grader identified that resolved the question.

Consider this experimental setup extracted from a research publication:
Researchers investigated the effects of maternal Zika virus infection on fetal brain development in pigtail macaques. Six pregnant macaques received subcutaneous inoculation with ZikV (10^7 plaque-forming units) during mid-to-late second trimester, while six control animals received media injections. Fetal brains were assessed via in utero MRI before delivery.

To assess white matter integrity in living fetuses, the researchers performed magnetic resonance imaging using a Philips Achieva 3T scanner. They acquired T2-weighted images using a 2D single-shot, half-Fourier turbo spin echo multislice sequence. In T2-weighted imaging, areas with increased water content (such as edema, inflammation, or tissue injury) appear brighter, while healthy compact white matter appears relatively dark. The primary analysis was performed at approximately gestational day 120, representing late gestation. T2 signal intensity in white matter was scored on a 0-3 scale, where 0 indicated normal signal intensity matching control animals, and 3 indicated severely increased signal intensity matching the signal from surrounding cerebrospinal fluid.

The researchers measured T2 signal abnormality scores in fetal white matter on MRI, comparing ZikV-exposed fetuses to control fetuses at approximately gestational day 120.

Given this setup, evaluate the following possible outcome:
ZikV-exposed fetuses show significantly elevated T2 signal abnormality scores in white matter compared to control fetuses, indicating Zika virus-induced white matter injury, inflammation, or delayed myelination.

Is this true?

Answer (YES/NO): YES